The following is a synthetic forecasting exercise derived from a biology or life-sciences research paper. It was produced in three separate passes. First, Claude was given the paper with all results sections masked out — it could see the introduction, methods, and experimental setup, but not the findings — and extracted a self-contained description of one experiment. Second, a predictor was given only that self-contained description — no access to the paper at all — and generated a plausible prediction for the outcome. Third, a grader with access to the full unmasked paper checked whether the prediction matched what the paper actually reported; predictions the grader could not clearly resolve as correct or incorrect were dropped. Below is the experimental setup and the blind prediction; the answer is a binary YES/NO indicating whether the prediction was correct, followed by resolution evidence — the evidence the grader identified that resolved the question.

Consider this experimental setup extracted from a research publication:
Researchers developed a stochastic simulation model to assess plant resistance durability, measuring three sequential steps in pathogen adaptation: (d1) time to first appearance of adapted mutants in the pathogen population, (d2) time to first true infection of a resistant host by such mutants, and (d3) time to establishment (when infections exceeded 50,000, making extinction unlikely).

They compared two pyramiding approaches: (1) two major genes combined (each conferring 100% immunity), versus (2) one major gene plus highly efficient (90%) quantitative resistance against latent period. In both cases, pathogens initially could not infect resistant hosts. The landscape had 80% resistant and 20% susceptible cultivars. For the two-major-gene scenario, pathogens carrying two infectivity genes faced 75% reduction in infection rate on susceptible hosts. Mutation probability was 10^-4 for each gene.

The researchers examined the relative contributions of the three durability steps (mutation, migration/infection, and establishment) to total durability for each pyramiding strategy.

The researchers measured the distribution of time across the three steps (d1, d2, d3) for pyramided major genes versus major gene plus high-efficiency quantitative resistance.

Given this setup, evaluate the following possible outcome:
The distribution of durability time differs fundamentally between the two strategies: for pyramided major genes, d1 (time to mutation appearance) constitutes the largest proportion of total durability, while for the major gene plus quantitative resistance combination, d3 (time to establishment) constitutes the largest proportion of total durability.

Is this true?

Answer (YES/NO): NO